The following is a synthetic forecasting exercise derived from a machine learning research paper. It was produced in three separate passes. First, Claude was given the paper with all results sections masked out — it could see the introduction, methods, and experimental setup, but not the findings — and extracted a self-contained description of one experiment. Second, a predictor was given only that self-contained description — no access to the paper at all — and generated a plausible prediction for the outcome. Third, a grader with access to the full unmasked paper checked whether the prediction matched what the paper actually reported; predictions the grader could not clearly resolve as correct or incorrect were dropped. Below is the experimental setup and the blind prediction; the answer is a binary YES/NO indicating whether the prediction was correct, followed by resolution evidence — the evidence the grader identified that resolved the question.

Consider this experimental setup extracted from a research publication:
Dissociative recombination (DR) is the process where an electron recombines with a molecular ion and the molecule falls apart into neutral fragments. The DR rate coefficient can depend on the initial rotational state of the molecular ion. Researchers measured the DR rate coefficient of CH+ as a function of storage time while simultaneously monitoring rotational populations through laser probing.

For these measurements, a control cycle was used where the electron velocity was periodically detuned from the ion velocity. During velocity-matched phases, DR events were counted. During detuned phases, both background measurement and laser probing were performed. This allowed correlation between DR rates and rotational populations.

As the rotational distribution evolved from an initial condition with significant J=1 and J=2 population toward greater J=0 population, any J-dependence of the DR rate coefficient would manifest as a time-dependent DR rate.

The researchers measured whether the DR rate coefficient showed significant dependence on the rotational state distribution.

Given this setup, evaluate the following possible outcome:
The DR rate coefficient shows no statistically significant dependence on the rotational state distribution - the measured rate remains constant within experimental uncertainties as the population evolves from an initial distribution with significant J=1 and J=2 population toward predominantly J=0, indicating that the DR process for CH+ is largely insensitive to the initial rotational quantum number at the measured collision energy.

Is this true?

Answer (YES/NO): NO